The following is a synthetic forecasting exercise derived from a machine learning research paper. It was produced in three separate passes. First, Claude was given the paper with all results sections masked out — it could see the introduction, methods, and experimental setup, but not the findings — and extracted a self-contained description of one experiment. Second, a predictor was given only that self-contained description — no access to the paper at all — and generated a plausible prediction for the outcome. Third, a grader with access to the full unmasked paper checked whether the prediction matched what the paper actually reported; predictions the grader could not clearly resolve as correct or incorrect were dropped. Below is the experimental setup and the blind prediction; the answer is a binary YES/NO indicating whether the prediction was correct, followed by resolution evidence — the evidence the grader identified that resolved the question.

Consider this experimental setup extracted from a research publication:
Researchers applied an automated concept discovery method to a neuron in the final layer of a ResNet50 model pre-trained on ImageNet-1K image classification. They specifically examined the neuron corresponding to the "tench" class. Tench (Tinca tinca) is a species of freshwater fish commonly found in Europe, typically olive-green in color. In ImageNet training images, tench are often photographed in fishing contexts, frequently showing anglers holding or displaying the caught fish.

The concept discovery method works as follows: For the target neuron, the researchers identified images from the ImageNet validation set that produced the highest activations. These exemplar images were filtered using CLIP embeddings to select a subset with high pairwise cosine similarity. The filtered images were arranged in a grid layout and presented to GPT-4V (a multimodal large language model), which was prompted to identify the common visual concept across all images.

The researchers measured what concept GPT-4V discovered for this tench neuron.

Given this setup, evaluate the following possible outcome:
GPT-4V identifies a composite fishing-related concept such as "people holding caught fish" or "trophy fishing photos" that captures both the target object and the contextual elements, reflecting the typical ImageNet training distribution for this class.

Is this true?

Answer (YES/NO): YES